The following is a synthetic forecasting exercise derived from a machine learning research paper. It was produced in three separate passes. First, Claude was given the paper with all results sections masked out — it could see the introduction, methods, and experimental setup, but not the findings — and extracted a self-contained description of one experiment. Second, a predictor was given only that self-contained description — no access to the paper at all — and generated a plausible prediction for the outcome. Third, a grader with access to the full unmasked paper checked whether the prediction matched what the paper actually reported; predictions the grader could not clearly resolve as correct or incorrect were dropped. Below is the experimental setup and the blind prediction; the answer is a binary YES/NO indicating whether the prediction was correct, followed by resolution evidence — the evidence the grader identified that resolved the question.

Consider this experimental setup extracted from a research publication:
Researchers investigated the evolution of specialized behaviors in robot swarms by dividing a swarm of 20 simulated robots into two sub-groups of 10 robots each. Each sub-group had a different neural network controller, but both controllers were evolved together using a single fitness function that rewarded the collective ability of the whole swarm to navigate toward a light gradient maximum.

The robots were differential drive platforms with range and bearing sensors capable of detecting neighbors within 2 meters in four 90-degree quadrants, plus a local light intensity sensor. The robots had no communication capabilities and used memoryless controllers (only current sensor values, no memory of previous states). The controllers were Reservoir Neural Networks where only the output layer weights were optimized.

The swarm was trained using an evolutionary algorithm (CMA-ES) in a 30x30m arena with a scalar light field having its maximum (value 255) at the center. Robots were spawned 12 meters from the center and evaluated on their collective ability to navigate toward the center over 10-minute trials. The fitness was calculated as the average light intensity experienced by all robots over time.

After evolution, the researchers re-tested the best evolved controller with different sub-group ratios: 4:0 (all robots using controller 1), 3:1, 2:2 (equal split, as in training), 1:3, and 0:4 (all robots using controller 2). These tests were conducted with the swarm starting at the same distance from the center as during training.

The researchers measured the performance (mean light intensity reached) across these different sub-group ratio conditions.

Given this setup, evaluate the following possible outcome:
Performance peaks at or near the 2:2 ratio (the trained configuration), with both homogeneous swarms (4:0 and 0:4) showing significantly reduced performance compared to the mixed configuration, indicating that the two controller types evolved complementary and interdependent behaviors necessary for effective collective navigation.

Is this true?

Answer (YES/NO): YES